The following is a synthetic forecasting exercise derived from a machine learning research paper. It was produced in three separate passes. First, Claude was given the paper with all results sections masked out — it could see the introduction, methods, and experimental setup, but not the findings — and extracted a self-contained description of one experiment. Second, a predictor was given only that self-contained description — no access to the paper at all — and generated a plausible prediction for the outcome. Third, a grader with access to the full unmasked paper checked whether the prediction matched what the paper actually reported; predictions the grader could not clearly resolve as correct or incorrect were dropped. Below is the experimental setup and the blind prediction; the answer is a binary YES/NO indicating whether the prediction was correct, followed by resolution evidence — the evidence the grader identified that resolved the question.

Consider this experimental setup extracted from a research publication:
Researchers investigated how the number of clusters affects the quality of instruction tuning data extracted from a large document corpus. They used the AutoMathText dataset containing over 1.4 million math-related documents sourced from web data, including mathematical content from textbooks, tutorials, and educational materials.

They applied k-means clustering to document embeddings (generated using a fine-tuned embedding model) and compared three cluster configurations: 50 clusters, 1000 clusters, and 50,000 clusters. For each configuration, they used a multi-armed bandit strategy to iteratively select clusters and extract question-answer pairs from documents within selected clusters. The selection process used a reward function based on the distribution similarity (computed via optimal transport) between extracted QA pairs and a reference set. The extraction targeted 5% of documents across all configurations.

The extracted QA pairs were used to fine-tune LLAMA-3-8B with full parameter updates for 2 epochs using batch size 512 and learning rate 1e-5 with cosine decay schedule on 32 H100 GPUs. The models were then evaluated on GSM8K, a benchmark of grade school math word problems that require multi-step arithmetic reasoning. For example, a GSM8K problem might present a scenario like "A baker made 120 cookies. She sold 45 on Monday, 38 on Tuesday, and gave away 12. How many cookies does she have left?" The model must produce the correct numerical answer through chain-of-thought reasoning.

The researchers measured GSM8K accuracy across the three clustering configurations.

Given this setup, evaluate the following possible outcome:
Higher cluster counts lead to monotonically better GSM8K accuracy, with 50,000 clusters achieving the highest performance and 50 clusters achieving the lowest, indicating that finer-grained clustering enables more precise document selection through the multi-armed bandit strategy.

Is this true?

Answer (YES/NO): NO